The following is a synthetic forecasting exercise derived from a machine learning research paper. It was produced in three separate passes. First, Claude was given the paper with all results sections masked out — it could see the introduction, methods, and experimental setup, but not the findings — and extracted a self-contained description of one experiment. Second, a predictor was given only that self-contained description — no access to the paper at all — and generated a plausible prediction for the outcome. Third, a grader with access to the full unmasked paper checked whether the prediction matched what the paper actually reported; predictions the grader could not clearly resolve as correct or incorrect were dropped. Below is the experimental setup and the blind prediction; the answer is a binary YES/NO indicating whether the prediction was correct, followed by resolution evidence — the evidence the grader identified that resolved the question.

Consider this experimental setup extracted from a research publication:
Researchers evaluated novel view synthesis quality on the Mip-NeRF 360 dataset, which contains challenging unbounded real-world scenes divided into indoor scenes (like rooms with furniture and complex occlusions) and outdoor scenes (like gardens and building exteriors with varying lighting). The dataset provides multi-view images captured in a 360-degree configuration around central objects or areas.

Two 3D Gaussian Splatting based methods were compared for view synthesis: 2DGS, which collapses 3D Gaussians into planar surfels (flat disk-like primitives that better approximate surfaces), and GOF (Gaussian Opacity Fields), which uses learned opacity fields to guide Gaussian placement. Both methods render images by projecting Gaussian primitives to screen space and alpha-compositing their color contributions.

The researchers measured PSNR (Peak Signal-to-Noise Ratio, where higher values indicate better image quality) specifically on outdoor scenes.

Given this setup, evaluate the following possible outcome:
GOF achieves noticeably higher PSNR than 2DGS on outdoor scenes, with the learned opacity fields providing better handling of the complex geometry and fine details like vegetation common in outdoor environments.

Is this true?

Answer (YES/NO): NO